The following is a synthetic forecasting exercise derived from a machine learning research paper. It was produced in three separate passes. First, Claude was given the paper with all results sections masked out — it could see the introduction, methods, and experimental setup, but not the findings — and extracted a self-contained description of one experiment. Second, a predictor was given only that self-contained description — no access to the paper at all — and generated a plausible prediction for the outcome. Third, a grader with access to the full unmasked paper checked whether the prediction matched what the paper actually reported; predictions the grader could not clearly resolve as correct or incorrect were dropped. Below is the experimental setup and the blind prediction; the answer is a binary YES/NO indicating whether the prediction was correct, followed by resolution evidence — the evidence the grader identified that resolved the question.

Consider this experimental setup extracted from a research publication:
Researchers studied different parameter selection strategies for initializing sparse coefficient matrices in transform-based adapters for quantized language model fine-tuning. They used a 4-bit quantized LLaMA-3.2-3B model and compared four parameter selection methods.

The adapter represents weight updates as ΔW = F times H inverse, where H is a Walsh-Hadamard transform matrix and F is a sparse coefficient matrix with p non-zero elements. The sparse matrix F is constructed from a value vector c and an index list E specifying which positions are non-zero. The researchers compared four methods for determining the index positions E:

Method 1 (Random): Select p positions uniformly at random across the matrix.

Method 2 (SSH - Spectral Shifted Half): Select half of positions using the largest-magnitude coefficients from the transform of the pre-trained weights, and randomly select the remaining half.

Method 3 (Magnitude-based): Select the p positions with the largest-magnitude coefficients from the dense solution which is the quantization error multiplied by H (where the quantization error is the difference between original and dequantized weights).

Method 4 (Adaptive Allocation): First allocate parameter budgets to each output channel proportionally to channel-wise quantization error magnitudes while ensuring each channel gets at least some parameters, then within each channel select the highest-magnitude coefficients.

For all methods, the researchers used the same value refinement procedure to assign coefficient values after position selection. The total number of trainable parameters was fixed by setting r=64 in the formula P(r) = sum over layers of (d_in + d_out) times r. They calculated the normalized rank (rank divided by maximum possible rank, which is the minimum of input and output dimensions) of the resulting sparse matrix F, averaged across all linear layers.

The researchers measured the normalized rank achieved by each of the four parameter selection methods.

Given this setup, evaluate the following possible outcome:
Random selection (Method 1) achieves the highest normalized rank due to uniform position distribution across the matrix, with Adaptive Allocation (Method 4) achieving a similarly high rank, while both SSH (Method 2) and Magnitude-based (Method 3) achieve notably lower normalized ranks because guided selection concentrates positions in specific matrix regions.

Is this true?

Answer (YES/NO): NO